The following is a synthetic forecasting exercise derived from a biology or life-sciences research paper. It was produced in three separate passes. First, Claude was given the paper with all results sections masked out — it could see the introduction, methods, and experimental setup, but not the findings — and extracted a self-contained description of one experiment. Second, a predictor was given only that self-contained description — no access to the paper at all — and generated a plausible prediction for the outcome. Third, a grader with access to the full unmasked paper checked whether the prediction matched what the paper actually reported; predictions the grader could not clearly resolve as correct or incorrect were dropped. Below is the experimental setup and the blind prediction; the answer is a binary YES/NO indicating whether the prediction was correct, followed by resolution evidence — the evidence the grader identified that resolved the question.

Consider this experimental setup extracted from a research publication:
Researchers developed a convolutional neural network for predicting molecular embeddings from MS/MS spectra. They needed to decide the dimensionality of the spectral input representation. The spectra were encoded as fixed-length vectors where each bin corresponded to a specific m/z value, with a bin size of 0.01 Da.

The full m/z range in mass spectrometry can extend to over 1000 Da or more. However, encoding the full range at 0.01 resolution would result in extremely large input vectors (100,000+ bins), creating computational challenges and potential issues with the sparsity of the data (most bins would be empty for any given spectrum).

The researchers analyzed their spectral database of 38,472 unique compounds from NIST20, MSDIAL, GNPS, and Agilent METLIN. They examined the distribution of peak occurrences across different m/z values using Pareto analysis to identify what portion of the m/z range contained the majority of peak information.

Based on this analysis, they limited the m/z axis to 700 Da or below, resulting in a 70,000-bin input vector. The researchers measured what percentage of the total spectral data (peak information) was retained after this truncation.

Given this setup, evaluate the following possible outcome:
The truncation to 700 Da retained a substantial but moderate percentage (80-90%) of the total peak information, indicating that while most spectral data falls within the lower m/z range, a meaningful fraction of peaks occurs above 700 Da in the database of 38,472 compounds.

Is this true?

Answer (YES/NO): YES